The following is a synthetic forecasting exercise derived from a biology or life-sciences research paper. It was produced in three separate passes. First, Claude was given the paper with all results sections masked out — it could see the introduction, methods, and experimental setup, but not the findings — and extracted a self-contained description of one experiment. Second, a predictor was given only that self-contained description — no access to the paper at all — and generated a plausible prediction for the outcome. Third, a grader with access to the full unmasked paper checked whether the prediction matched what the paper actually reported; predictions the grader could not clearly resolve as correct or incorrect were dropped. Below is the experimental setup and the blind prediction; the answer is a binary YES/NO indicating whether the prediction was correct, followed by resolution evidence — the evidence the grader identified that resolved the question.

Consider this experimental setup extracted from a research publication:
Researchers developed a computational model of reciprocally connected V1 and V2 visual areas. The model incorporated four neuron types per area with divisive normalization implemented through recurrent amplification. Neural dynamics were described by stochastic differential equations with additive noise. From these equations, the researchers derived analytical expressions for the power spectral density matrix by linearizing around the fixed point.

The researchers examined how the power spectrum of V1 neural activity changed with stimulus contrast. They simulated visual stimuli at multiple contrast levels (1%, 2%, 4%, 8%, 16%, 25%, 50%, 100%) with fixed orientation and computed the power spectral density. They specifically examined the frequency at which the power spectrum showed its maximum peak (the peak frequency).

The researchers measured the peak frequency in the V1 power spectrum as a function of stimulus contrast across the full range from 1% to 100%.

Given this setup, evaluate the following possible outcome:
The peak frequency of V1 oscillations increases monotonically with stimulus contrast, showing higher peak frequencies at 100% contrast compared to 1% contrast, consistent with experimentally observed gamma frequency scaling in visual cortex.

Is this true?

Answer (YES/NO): YES